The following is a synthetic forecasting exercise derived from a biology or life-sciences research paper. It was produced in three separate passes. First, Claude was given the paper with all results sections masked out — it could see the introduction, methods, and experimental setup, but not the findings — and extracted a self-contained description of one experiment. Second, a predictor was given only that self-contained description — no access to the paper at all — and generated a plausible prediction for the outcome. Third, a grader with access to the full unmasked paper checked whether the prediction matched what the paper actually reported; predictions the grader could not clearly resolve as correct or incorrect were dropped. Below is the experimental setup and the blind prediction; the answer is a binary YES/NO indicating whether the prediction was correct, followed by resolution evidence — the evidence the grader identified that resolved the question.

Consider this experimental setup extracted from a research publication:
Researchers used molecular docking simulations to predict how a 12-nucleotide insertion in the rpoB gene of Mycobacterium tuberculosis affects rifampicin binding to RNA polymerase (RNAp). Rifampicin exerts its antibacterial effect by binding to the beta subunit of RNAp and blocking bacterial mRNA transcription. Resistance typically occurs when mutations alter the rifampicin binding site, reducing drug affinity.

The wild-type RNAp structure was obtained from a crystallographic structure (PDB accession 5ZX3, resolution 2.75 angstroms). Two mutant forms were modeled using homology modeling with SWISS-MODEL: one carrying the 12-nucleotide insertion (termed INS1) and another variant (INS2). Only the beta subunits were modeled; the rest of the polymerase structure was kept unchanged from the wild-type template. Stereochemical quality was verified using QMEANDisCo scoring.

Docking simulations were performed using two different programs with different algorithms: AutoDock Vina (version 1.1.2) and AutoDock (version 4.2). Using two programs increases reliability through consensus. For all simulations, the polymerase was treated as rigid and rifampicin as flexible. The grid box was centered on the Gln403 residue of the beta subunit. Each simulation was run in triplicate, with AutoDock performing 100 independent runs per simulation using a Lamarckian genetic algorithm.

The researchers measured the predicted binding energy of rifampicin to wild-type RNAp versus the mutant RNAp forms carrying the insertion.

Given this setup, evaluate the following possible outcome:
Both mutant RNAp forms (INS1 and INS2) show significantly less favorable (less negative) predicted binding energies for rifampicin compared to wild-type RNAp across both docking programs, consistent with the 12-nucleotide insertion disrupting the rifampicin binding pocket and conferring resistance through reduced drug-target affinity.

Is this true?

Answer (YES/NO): YES